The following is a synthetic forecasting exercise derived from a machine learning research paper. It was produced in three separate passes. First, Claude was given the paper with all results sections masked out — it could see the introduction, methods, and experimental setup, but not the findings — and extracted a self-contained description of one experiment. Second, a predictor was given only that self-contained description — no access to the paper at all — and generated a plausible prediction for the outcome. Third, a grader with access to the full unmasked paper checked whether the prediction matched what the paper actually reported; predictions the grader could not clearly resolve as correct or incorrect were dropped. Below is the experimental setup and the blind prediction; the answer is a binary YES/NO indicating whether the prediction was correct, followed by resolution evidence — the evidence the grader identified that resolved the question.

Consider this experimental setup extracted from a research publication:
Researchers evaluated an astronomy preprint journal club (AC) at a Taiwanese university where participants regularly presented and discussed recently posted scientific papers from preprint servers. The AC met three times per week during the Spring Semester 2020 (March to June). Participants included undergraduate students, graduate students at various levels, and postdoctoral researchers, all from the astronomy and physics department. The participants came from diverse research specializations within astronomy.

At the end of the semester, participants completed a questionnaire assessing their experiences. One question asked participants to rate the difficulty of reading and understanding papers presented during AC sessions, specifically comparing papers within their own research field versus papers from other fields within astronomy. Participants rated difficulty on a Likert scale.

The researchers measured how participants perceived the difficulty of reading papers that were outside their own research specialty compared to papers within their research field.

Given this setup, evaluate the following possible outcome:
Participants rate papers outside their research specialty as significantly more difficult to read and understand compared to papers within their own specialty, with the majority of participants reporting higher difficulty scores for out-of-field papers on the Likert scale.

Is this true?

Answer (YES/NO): YES